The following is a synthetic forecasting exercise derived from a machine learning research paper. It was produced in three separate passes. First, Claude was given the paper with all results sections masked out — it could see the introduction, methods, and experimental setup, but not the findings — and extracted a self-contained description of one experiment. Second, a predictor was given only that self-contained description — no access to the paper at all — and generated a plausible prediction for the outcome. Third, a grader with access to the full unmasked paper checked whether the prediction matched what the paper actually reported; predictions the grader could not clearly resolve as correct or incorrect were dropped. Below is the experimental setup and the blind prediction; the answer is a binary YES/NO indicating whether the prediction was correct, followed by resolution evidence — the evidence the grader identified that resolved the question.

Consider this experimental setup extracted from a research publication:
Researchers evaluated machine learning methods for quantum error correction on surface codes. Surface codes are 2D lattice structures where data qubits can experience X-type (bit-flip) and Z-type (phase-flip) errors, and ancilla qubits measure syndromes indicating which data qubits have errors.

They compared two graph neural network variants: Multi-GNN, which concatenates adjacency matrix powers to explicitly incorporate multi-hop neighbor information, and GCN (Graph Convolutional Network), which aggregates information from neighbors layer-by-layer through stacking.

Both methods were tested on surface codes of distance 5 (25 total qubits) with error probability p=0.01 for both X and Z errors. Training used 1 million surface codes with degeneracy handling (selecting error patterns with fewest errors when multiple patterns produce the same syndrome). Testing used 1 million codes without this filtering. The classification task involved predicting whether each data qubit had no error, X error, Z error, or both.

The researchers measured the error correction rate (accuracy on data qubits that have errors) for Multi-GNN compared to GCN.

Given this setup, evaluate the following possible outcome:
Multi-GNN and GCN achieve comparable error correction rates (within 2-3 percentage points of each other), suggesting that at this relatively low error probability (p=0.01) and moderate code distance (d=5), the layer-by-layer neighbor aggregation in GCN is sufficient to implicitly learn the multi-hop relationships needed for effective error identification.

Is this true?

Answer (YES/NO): NO